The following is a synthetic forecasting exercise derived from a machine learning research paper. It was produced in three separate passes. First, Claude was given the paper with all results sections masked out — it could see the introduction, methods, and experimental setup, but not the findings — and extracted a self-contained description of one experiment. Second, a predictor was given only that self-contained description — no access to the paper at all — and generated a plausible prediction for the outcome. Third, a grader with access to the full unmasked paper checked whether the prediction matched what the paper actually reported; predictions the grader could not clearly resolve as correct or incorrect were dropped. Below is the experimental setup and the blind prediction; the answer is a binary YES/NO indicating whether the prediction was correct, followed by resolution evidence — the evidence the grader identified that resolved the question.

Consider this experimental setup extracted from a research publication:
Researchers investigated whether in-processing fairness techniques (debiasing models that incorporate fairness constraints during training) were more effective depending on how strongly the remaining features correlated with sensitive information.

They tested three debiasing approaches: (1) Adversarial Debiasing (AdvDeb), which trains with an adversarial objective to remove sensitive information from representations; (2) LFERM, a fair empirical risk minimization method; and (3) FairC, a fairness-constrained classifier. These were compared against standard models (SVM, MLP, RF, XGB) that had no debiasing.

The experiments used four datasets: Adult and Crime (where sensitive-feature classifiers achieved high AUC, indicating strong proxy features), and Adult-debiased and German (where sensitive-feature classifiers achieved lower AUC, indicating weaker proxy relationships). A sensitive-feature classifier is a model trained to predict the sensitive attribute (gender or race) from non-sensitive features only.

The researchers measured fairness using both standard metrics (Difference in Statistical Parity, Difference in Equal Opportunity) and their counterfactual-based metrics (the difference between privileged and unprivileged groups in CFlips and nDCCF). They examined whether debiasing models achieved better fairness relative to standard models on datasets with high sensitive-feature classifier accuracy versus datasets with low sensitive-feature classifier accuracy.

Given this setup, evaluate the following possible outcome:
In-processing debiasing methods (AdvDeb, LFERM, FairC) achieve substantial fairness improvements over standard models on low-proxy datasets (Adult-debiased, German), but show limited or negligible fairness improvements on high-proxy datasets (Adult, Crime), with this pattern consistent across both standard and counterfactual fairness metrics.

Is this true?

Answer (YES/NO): NO